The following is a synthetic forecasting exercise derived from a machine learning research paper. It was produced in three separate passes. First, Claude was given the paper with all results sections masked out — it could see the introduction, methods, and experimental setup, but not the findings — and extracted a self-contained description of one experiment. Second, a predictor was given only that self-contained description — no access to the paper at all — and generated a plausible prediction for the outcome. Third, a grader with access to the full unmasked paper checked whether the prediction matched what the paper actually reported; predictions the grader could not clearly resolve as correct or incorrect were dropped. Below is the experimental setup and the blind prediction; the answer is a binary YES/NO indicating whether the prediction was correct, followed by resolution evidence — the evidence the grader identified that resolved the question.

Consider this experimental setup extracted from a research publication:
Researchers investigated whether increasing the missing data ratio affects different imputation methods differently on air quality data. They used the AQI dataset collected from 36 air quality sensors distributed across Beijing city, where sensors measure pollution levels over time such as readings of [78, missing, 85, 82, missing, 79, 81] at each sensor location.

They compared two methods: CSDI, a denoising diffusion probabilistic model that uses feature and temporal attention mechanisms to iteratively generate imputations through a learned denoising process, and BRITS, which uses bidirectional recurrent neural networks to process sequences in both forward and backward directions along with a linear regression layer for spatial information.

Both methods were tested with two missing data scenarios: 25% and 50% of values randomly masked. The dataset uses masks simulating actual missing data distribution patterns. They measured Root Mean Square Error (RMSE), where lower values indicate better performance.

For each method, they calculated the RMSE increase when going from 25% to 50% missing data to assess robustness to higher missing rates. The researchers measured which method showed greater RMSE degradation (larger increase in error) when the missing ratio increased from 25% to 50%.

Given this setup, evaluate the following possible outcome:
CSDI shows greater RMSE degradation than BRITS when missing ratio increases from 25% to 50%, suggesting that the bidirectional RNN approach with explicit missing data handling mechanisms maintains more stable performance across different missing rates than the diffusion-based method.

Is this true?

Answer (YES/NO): YES